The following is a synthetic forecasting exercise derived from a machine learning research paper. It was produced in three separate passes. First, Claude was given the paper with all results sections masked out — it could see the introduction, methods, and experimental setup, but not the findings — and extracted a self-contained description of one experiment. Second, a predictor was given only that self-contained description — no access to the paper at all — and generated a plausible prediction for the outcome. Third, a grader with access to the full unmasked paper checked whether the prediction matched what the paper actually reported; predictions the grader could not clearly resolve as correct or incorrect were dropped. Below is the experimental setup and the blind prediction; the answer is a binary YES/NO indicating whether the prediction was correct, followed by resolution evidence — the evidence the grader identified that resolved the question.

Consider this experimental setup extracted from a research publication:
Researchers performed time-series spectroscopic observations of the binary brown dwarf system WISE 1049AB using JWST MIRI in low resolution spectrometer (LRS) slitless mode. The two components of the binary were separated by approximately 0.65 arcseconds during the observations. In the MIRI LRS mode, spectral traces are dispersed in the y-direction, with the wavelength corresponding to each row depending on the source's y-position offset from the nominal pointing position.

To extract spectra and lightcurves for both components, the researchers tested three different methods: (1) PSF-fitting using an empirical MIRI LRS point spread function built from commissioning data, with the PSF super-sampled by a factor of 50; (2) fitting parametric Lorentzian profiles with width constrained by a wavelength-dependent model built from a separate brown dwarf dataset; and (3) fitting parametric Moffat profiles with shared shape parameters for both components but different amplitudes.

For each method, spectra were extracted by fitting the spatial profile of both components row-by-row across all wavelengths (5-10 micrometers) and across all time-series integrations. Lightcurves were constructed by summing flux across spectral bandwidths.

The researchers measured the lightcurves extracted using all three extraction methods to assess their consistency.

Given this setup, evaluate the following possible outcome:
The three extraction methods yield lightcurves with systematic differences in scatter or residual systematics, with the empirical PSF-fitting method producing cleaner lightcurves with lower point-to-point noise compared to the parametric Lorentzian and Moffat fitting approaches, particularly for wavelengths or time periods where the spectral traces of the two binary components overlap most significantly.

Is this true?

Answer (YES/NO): NO